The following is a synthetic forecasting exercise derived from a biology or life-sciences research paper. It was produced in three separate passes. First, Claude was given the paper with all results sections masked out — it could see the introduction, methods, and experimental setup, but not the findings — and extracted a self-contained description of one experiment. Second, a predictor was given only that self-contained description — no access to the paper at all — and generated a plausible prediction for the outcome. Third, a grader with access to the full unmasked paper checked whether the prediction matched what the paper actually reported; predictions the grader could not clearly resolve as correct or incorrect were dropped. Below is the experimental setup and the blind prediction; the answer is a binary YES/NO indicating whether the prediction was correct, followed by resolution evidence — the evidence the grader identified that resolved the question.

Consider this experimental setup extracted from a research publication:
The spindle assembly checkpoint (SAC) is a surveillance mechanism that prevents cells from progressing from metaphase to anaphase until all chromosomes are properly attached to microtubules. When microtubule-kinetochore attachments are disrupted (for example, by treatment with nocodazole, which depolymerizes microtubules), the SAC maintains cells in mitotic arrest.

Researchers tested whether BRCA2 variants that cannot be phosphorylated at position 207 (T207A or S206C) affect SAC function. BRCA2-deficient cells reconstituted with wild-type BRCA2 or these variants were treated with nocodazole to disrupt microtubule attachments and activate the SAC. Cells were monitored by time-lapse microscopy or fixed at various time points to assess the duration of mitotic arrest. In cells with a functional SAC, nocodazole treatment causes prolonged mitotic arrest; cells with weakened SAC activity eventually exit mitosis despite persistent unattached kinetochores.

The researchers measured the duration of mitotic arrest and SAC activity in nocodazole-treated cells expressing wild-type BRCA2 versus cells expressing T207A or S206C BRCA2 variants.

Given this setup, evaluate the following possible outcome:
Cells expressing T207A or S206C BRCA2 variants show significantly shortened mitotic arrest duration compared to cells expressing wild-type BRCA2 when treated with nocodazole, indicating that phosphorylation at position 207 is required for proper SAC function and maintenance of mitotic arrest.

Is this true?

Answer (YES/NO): YES